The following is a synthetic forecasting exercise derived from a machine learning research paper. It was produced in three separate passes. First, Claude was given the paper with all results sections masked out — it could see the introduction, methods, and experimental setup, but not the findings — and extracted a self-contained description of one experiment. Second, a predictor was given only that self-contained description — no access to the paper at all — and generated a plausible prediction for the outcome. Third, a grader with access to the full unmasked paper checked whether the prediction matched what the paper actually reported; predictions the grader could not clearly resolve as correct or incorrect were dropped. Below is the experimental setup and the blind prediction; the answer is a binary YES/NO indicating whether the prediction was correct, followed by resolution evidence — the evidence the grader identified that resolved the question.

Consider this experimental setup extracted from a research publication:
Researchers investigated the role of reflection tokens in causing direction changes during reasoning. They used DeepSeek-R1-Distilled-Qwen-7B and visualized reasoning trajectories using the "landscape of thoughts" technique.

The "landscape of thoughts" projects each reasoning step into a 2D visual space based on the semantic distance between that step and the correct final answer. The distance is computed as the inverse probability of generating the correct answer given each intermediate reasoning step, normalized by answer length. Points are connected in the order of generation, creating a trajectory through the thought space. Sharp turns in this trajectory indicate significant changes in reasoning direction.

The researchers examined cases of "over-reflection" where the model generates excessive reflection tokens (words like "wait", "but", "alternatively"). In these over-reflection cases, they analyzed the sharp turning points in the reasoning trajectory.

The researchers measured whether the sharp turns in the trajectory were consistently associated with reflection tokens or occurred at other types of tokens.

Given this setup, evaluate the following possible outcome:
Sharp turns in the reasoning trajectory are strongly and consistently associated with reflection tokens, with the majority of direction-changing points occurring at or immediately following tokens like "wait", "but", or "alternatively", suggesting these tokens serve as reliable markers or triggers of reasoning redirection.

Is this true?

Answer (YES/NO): YES